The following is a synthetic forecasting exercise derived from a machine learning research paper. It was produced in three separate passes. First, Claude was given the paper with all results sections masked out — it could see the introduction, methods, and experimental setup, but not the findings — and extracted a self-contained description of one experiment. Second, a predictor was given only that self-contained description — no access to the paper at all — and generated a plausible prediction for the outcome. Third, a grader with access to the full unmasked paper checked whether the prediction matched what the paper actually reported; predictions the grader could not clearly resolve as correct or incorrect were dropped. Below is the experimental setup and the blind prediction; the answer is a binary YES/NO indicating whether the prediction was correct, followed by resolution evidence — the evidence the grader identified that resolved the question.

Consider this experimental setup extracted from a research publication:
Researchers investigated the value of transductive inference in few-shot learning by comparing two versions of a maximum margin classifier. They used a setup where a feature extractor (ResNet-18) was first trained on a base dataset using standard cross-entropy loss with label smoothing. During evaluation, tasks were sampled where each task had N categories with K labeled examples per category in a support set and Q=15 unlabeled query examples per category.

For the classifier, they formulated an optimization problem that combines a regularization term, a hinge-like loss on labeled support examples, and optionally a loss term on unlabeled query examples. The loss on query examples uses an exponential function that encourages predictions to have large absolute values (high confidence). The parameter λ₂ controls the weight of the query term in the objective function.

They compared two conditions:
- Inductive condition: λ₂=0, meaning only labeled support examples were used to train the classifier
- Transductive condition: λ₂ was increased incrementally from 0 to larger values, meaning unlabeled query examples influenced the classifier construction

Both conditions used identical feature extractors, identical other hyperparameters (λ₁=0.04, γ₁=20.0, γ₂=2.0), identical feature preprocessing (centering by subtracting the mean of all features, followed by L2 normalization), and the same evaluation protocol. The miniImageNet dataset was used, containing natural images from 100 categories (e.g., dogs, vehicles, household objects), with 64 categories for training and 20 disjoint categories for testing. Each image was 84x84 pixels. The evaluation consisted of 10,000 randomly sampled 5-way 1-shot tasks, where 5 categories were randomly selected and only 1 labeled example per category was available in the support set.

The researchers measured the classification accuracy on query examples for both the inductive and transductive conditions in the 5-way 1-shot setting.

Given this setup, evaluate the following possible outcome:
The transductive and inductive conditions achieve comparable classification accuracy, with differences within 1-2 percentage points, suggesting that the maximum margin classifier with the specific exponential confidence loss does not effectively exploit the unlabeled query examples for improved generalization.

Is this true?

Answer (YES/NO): NO